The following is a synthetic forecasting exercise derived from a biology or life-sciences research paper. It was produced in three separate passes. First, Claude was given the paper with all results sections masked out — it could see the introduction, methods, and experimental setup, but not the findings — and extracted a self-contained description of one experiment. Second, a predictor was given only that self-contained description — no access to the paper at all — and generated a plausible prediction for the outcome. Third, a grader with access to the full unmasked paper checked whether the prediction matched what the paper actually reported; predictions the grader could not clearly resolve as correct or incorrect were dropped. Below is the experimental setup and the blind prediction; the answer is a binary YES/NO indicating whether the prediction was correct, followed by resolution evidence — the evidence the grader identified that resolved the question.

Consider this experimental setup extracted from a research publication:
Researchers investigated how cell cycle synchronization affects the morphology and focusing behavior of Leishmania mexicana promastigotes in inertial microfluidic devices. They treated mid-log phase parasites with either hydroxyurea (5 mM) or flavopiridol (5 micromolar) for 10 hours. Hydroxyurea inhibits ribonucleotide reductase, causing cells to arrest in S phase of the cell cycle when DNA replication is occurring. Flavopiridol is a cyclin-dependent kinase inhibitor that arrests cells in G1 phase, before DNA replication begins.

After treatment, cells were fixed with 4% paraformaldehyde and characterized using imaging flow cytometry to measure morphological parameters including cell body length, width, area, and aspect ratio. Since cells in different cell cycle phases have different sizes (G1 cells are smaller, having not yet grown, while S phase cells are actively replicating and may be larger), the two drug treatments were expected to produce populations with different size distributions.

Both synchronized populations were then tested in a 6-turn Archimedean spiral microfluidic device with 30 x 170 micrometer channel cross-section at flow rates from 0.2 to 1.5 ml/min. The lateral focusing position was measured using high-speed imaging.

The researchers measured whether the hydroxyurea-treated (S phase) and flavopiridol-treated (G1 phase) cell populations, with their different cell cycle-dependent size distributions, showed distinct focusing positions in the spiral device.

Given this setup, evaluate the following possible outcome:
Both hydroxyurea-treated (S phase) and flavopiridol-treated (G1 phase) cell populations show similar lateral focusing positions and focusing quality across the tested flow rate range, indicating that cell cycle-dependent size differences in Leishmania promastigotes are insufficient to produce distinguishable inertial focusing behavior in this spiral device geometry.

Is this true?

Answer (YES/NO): NO